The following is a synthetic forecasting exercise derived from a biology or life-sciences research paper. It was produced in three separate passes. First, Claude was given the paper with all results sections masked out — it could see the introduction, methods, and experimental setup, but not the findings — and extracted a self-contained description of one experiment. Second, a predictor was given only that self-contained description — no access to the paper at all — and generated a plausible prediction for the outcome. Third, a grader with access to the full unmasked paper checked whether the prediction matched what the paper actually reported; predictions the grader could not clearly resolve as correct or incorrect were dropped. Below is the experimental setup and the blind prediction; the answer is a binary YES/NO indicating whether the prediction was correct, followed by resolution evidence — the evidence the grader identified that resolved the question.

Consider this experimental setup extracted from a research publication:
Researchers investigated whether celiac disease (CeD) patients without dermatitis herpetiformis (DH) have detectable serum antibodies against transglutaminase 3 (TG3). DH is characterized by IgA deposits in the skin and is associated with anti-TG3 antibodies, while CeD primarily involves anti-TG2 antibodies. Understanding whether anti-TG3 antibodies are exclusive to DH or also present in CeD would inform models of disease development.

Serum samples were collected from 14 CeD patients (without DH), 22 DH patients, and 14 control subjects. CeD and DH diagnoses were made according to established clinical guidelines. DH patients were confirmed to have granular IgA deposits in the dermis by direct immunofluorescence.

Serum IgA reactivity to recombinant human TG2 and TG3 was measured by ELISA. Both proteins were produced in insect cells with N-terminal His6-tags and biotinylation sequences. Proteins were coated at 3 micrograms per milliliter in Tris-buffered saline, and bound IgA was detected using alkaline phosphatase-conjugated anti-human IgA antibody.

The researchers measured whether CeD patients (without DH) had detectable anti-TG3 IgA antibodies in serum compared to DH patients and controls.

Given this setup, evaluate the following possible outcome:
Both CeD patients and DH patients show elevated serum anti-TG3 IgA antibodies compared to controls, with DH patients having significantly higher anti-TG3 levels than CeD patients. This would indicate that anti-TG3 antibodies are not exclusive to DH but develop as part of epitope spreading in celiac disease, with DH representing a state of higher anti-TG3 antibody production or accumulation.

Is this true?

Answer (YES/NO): NO